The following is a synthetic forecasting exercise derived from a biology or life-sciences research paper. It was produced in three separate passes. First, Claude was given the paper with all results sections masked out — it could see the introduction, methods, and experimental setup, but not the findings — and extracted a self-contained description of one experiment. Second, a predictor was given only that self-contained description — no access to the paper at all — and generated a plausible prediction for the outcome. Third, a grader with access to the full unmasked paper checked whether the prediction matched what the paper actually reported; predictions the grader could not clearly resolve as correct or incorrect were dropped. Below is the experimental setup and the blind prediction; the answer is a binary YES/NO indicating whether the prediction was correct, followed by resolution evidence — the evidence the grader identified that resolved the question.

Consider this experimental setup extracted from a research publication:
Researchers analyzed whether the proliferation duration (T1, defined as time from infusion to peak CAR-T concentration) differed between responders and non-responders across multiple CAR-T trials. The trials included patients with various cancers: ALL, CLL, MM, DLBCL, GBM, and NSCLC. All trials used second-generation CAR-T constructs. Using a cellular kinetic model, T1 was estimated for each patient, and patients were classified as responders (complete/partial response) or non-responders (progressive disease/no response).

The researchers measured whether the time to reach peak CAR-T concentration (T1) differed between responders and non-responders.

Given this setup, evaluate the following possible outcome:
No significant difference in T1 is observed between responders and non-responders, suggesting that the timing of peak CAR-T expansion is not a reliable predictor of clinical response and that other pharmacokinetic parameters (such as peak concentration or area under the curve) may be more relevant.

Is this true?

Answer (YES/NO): YES